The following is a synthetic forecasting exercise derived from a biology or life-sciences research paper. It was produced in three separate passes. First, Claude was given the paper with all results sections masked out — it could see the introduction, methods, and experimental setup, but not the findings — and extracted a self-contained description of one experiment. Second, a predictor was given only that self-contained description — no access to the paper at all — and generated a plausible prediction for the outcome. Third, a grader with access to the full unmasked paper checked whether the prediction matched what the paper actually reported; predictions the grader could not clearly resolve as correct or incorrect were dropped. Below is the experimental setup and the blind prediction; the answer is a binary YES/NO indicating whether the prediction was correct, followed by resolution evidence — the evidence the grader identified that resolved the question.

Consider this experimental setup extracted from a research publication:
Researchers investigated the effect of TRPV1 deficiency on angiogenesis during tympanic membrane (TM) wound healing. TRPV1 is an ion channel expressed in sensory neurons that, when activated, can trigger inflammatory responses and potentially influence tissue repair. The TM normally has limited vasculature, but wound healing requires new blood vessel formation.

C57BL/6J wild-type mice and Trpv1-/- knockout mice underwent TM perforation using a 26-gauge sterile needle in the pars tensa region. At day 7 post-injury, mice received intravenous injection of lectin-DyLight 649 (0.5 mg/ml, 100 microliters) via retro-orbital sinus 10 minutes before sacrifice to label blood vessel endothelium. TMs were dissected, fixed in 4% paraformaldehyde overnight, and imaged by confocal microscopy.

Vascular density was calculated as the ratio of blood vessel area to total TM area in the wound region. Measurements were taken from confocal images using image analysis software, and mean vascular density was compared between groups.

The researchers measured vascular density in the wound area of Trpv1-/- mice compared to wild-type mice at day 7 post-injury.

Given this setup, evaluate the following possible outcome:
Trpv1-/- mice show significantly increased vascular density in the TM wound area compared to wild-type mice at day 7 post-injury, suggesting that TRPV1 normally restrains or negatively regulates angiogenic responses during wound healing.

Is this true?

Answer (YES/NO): NO